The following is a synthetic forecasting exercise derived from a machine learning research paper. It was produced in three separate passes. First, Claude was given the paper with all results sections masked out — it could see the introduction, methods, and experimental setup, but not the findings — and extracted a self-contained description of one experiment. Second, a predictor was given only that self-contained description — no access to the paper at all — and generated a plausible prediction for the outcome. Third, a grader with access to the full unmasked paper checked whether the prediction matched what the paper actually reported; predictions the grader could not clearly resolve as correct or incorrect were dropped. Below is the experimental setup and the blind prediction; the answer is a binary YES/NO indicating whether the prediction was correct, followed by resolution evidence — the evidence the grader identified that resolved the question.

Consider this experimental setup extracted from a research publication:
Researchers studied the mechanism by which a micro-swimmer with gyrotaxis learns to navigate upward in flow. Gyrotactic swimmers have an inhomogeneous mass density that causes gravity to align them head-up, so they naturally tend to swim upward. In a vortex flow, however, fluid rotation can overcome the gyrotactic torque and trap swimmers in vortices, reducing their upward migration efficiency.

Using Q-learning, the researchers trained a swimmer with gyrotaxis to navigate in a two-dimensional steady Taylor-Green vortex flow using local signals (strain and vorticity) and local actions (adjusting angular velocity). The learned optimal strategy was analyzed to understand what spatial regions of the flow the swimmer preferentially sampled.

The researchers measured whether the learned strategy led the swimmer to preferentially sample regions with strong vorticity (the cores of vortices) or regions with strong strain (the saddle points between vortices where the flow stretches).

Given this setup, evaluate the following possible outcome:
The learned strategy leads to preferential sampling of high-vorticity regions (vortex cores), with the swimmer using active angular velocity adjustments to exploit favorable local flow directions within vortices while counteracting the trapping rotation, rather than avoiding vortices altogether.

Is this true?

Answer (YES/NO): NO